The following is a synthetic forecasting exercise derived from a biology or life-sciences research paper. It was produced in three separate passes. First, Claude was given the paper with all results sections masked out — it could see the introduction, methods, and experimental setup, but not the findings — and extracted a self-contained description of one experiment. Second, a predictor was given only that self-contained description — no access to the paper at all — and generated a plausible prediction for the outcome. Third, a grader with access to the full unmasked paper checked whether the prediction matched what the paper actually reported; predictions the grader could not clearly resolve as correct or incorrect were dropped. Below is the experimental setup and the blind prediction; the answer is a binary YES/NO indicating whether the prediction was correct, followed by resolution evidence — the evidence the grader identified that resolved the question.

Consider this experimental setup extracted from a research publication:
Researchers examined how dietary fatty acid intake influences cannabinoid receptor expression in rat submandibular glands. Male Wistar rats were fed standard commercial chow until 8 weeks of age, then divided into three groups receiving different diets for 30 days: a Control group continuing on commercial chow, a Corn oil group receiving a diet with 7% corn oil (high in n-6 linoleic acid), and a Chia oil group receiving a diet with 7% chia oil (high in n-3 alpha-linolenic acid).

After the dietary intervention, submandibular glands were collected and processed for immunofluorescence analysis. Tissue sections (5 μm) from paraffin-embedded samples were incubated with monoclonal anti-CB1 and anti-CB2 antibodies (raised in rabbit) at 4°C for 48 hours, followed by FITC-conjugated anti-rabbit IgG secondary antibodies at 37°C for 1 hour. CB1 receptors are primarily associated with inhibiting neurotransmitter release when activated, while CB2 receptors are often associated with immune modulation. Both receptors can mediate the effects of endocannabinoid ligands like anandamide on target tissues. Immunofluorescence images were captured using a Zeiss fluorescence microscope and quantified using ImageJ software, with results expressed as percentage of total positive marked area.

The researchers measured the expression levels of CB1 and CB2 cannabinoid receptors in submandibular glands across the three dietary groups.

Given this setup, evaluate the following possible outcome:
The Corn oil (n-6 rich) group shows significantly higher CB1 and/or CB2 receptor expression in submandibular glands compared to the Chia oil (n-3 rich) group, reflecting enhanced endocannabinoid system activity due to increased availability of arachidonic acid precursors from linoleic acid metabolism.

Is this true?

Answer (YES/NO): YES